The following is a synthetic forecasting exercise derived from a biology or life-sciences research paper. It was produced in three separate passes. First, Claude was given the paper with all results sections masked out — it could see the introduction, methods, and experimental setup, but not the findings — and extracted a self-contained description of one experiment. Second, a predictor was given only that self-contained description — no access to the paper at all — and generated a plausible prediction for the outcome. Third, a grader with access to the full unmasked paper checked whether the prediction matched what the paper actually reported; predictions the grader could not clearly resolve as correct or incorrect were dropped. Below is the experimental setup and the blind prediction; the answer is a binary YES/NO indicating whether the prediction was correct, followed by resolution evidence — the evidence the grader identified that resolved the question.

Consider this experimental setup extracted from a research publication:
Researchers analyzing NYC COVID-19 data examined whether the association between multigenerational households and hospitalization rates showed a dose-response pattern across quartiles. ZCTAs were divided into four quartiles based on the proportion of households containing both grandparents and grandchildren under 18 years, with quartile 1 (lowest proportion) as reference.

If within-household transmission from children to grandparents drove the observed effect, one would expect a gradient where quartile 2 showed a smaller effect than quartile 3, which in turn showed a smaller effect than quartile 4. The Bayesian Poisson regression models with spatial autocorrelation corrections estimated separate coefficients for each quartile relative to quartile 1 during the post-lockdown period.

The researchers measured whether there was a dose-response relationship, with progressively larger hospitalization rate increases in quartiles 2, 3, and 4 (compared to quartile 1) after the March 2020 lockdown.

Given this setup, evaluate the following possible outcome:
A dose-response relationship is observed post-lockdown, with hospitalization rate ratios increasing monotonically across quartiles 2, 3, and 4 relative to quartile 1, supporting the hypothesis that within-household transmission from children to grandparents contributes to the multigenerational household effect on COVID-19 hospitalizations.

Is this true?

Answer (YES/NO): NO